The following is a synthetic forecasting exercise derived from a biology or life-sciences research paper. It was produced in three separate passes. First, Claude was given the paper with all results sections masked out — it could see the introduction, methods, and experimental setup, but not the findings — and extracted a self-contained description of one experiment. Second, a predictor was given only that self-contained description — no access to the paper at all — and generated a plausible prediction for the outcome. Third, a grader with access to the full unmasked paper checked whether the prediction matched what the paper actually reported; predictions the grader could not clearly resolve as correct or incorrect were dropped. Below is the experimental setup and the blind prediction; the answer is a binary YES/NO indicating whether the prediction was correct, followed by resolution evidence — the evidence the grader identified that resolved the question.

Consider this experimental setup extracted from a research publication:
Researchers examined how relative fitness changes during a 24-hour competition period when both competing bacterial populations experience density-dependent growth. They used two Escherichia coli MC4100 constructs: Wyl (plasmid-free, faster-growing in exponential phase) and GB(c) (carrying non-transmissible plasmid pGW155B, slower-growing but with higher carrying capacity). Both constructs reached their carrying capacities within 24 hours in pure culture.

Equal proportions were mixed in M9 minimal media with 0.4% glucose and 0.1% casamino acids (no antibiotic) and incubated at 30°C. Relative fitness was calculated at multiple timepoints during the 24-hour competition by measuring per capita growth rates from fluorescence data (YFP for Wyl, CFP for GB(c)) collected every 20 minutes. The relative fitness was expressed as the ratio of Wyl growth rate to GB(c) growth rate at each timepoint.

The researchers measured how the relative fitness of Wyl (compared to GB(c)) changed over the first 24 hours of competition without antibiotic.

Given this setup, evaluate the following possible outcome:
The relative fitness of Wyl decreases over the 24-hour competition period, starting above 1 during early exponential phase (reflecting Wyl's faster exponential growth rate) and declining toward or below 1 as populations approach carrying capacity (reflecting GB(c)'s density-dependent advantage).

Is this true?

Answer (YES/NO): YES